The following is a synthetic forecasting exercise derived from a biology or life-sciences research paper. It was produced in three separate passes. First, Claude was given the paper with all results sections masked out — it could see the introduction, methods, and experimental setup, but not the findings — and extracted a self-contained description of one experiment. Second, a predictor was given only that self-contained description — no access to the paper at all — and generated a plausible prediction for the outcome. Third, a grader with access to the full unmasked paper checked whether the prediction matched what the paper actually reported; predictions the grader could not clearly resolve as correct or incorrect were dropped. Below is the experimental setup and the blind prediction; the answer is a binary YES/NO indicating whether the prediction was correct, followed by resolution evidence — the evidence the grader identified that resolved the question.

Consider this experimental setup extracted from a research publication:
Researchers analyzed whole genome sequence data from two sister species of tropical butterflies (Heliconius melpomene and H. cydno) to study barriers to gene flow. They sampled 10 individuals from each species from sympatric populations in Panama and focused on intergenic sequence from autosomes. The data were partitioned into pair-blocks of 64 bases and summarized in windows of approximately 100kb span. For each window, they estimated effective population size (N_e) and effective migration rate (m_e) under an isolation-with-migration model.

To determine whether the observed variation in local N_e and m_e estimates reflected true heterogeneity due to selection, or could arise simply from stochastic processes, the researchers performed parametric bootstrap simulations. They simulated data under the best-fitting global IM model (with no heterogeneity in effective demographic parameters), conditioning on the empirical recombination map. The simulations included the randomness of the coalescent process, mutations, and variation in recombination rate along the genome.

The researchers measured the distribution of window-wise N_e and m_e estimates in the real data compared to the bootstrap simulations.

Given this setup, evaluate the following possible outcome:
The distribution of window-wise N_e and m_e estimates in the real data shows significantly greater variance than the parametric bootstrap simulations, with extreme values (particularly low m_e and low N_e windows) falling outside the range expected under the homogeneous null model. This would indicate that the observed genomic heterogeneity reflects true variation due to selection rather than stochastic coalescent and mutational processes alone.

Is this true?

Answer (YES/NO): YES